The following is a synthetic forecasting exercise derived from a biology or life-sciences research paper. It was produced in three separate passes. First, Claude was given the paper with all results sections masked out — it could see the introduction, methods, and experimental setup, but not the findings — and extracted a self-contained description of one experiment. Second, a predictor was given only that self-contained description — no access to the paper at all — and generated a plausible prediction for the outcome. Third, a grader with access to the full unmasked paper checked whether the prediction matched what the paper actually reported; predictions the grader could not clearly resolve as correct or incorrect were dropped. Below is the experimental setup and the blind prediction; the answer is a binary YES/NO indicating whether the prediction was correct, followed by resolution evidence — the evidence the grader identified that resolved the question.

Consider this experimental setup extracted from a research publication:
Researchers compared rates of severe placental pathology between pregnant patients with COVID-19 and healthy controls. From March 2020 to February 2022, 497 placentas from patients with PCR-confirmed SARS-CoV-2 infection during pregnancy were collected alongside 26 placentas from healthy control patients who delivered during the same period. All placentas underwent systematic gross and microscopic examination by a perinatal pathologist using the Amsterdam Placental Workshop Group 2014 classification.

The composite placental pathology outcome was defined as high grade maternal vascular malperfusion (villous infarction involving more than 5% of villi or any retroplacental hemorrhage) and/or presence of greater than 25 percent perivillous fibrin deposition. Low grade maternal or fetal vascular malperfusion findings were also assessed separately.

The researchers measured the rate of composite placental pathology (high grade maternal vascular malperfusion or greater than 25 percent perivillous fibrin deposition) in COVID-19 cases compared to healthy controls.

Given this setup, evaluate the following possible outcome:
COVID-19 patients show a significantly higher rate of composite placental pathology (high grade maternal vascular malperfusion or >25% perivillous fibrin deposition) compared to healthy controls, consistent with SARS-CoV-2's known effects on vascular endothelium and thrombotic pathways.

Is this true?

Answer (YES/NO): YES